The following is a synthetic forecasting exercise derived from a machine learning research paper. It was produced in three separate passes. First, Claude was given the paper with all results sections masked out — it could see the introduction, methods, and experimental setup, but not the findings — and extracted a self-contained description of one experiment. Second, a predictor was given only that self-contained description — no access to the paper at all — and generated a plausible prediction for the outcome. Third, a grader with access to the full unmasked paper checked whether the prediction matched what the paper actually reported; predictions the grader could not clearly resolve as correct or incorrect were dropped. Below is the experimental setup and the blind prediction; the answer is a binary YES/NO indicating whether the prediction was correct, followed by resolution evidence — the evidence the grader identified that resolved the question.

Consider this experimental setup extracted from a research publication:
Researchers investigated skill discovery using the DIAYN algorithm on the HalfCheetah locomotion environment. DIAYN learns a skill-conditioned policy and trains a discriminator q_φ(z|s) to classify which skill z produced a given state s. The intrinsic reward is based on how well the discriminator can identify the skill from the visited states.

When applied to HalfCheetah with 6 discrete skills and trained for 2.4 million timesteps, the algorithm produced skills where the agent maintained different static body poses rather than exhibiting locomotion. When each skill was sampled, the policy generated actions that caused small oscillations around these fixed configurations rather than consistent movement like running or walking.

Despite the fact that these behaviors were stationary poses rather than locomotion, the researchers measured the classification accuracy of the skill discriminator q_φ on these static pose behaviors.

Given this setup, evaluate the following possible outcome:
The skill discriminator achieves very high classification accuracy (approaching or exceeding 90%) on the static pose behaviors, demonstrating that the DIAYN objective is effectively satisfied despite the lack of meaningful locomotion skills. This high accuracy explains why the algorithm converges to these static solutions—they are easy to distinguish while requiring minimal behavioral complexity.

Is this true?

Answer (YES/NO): YES